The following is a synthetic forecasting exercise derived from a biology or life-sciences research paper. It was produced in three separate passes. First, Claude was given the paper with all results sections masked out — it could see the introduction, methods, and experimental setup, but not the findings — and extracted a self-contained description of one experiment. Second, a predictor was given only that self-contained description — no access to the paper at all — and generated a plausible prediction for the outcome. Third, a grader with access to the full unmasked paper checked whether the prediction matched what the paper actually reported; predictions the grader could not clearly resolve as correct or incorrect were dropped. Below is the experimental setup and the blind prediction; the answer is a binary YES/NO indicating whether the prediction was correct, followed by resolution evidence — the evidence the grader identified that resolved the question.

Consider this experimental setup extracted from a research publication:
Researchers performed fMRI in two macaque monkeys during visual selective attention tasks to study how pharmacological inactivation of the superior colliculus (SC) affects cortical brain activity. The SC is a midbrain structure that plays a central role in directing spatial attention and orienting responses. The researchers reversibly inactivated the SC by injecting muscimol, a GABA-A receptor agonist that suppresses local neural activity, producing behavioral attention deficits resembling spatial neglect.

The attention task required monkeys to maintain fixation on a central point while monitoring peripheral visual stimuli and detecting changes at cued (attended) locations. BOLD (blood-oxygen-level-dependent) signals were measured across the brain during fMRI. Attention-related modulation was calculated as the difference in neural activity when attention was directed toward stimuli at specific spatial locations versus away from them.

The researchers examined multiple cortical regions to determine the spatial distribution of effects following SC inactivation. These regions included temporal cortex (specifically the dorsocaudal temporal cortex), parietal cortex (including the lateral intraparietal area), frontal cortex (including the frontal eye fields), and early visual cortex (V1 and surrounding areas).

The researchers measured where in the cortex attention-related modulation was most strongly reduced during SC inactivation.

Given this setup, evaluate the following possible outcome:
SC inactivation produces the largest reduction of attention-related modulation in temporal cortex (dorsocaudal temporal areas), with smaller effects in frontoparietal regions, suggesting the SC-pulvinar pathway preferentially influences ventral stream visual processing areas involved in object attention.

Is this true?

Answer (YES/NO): YES